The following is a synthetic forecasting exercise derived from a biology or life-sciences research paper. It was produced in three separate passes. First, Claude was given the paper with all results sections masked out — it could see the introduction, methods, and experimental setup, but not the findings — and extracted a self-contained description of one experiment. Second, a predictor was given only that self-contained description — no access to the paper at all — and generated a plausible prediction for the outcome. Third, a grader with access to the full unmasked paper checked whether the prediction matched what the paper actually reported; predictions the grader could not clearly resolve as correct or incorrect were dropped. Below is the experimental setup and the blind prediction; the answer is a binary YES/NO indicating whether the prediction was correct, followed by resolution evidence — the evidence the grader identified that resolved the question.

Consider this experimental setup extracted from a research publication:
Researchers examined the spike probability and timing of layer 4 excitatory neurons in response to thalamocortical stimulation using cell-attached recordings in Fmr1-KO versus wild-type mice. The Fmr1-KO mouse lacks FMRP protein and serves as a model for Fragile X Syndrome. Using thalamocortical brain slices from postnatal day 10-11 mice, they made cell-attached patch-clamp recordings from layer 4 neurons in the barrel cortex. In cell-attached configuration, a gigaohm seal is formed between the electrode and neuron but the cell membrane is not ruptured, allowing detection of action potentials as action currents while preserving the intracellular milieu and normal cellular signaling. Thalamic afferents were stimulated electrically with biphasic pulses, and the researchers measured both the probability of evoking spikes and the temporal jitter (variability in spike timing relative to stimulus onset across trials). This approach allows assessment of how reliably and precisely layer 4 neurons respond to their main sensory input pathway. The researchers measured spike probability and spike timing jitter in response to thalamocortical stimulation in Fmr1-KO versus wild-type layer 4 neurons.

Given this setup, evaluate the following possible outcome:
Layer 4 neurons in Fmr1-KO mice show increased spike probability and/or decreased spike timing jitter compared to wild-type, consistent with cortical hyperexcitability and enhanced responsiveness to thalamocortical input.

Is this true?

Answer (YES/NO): NO